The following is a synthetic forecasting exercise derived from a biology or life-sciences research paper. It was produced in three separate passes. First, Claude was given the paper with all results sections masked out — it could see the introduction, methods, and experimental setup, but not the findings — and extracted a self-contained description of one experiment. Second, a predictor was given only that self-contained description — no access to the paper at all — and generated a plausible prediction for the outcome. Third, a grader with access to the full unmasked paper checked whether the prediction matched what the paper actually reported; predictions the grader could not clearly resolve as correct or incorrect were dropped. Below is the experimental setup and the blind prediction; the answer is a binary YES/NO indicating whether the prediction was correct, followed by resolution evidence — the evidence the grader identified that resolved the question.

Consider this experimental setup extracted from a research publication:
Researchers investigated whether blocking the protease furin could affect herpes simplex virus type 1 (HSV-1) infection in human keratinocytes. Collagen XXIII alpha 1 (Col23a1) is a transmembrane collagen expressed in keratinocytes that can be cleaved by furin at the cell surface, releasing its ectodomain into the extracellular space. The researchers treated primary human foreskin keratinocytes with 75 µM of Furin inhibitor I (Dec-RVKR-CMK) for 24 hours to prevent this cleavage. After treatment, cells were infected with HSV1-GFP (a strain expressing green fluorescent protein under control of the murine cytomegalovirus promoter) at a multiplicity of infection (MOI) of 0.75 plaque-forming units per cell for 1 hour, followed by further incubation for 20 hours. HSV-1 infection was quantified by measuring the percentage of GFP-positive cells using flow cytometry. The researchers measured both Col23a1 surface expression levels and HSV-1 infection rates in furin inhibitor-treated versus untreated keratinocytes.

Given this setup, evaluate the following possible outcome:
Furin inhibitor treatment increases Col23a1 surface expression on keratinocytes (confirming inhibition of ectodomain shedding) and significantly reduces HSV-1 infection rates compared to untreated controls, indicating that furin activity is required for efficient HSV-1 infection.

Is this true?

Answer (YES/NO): NO